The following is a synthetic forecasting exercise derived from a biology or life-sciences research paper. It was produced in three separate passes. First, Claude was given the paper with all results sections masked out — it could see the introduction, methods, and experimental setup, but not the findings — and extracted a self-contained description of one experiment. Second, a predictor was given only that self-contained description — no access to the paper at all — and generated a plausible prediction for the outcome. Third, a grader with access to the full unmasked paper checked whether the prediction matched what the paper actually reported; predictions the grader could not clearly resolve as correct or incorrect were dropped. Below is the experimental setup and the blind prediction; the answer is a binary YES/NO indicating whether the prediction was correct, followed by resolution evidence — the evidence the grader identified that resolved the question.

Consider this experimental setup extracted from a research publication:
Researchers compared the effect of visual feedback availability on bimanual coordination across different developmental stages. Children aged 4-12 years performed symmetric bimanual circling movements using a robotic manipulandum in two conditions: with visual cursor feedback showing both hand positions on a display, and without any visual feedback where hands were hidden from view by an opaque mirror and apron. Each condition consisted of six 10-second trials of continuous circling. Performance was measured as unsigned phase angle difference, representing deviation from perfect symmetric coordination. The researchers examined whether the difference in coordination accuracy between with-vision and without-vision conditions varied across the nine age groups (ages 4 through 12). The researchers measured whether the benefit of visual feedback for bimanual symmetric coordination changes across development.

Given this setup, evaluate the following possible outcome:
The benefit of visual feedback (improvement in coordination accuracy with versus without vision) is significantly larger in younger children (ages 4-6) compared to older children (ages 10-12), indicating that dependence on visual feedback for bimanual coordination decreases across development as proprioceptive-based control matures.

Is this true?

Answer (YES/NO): NO